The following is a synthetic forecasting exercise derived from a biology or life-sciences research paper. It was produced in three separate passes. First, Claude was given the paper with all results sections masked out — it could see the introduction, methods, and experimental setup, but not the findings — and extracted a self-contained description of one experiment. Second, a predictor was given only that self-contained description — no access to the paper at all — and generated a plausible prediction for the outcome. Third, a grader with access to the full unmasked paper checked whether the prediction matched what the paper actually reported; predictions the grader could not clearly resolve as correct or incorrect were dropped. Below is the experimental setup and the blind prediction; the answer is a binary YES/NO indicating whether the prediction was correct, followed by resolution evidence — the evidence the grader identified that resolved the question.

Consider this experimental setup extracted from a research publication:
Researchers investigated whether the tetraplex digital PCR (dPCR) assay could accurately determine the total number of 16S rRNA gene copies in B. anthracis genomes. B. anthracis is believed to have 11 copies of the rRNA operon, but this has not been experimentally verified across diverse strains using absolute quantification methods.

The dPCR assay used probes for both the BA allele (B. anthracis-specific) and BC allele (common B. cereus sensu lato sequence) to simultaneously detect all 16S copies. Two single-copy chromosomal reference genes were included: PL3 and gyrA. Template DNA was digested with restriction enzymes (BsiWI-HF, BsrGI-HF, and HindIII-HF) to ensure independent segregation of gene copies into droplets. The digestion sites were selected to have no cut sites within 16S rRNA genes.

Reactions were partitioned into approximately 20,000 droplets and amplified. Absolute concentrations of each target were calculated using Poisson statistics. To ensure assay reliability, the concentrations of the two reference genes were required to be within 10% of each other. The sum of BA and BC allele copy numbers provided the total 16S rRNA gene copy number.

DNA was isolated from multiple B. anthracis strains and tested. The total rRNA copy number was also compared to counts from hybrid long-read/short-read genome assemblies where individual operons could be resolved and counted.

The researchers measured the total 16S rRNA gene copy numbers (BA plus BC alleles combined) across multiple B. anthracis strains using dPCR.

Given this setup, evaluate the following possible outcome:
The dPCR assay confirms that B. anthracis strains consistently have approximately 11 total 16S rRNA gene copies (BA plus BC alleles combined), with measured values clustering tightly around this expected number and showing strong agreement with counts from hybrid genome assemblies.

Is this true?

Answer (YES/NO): NO